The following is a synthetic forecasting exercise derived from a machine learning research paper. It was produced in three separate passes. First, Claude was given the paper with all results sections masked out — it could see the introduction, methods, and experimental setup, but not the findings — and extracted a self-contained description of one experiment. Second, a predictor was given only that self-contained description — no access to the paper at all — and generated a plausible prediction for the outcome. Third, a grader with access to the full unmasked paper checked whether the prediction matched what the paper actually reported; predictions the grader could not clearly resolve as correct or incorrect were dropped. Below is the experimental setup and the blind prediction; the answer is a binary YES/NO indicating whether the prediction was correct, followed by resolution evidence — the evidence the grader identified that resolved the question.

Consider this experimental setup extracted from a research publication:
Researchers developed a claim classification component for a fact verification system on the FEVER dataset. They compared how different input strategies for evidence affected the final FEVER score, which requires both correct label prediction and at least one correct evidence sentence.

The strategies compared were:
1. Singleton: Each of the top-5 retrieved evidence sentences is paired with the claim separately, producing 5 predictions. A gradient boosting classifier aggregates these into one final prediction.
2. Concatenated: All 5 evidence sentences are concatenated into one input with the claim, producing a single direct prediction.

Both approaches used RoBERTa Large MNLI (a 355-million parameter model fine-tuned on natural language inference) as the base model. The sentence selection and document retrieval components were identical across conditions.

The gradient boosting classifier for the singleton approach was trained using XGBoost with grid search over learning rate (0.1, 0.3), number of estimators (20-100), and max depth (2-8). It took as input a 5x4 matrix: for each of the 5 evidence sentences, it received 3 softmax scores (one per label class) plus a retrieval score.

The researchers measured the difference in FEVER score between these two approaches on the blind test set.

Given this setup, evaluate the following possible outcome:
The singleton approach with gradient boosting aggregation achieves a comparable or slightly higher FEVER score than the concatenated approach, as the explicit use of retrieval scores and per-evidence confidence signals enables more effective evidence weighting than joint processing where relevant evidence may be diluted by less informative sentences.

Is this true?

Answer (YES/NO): NO